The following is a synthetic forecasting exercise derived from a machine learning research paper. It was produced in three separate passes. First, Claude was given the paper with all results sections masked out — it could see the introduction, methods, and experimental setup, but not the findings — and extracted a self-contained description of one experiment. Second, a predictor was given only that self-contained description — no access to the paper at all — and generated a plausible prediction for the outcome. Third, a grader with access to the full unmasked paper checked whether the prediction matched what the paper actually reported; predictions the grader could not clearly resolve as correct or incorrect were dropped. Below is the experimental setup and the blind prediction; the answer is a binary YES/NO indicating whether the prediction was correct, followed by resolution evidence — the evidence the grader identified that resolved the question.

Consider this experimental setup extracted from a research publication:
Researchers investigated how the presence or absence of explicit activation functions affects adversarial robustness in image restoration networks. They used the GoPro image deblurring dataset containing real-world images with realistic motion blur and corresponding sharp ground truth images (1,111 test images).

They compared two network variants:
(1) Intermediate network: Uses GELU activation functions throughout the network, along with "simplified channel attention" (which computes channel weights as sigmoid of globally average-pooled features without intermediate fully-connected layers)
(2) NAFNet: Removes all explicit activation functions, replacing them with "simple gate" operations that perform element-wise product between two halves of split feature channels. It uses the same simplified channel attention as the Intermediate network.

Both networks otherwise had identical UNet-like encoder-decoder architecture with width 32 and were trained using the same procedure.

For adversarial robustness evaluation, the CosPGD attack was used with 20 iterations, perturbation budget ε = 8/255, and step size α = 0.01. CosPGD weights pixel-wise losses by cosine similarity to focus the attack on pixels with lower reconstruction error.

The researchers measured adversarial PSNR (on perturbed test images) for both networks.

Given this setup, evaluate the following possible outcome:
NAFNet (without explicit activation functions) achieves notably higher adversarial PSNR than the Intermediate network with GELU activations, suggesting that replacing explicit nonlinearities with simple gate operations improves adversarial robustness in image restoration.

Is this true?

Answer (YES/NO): NO